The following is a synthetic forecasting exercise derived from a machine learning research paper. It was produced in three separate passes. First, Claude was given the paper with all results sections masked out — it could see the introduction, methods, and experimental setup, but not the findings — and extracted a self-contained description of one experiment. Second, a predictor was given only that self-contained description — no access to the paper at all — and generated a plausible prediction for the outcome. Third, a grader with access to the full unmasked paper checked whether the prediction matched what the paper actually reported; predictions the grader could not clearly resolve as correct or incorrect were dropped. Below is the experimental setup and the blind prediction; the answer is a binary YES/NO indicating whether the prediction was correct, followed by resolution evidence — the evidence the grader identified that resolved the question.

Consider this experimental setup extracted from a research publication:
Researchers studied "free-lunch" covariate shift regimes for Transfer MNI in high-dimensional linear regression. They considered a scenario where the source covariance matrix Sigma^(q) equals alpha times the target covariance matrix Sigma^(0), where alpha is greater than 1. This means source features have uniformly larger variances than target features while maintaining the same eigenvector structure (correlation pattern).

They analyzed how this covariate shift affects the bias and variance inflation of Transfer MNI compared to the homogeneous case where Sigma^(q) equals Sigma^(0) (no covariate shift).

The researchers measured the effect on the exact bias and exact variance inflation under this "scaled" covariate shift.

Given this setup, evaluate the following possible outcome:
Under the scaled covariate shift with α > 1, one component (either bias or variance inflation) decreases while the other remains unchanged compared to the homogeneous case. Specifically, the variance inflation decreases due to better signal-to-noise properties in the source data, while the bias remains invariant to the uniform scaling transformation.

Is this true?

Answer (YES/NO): YES